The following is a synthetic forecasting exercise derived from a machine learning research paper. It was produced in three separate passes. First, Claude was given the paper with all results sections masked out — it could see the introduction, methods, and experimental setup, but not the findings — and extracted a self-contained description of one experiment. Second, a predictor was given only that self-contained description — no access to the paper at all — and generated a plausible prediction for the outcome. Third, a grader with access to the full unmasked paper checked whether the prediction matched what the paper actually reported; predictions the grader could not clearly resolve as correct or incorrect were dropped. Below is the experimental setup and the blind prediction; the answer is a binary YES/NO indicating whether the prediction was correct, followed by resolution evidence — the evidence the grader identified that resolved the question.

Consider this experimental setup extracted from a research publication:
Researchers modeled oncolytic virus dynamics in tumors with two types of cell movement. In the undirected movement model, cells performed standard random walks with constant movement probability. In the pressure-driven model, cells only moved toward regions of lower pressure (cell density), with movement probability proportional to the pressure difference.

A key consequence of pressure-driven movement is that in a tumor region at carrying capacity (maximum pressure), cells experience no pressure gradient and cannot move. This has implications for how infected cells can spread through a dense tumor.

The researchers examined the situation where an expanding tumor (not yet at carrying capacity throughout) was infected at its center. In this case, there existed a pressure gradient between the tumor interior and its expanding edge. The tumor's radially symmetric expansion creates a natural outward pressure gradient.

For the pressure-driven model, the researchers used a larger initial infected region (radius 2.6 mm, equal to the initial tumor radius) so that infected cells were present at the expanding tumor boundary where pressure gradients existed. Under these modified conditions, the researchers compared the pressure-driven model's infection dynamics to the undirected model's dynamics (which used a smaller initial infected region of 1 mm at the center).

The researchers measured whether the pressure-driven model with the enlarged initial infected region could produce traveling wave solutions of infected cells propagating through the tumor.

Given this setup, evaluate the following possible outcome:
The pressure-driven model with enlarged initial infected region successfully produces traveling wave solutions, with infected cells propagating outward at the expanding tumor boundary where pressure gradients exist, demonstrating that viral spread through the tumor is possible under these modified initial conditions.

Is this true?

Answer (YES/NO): NO